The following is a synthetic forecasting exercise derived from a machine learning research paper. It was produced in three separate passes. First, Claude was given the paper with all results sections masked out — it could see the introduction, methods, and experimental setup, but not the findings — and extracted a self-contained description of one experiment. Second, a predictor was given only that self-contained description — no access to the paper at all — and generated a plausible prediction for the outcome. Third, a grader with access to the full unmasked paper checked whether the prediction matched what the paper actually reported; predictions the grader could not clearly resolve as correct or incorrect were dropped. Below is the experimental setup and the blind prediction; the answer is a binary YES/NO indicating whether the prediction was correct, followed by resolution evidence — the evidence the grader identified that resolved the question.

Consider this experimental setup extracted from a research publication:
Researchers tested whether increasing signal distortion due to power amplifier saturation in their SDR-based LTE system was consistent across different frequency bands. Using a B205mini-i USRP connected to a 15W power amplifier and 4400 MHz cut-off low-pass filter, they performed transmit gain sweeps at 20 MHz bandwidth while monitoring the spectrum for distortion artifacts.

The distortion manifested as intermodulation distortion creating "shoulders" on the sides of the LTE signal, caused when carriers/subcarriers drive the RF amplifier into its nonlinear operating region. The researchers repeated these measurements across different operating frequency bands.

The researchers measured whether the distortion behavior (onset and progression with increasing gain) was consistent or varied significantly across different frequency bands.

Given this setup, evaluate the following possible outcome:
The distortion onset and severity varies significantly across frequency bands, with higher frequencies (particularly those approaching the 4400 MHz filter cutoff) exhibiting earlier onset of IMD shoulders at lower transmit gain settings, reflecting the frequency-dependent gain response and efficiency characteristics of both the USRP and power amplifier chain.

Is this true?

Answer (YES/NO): NO